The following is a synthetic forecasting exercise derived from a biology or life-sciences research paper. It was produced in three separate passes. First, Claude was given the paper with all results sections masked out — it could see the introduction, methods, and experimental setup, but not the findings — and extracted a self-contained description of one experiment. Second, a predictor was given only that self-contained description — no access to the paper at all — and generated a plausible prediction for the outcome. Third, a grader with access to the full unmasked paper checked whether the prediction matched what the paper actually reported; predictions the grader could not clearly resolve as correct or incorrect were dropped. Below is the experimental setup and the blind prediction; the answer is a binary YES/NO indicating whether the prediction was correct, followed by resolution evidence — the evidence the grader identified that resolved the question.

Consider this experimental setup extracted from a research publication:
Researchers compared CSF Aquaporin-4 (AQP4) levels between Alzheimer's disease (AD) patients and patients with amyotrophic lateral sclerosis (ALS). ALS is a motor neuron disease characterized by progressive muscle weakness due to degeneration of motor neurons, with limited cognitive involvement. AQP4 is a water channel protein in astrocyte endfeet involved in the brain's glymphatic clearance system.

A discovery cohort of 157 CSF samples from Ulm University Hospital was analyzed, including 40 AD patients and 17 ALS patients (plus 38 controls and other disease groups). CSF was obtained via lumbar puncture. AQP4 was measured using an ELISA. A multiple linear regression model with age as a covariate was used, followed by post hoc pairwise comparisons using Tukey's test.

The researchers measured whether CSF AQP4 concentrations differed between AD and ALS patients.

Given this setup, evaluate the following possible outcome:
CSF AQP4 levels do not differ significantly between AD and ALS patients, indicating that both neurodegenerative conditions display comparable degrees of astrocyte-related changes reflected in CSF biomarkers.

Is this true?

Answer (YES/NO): NO